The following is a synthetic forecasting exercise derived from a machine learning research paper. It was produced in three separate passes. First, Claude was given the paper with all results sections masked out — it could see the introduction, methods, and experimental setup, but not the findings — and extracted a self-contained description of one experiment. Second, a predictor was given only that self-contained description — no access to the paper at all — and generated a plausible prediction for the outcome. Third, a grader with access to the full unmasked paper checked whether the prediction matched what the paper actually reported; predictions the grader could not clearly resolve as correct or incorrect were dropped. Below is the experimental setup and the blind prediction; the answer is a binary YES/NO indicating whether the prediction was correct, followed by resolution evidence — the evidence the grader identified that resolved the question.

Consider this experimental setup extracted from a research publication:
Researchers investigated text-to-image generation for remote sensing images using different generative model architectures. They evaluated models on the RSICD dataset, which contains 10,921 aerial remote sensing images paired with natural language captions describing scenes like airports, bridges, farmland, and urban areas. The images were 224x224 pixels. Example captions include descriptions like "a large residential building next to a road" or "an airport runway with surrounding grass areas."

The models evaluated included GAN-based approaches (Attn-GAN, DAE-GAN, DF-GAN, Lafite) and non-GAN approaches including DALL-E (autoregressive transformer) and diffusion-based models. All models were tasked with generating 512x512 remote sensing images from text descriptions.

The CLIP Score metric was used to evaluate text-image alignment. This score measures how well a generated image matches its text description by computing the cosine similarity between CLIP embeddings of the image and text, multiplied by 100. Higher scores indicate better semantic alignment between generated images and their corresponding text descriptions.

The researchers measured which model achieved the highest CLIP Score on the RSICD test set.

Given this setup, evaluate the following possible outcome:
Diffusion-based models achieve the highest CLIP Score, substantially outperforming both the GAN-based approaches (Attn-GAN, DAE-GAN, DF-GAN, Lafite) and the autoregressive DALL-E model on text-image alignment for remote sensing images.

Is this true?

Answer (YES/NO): NO